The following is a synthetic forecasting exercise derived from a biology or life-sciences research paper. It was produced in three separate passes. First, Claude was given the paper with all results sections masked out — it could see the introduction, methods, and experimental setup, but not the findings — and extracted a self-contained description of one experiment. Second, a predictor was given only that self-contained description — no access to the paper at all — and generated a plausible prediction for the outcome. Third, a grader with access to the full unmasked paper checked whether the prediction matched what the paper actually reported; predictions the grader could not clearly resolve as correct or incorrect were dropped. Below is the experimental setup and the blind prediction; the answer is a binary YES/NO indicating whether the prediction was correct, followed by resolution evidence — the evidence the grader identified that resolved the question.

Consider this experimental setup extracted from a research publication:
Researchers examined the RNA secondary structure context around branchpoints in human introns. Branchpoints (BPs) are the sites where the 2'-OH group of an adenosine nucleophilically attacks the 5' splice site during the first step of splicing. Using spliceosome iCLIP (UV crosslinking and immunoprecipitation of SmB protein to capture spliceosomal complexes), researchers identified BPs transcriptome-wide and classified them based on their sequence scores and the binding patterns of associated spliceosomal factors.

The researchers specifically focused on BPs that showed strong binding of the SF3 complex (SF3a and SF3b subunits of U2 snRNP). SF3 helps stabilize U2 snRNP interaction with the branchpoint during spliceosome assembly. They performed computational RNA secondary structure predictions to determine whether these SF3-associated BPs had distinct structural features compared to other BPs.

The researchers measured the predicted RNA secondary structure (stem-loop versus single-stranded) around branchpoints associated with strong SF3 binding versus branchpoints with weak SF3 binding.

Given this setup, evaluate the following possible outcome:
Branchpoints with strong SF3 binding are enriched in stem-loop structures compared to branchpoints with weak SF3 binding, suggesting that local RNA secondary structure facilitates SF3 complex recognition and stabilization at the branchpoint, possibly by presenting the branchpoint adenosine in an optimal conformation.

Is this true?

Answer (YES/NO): YES